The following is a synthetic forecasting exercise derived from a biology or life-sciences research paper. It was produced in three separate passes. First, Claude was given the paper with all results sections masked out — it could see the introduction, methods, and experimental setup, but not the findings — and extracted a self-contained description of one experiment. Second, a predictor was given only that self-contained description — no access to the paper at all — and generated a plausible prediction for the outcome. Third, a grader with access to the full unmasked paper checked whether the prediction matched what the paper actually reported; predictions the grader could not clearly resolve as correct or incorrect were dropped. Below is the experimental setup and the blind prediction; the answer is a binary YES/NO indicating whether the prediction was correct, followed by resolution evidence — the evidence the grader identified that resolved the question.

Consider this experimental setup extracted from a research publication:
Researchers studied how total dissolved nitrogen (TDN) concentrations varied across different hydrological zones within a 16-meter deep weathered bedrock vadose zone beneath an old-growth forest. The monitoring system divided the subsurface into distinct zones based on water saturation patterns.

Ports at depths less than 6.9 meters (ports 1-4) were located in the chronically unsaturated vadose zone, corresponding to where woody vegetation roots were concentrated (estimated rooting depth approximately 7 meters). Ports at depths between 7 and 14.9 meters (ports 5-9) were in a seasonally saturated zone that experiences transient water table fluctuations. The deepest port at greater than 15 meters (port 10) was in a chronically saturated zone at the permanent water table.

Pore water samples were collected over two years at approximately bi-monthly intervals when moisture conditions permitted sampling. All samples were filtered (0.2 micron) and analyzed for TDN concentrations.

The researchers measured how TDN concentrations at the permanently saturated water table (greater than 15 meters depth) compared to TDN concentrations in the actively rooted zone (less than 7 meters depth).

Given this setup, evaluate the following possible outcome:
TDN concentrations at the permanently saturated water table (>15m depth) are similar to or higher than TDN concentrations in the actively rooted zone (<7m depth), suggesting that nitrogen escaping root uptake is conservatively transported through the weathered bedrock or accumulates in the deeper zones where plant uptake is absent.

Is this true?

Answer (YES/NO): YES